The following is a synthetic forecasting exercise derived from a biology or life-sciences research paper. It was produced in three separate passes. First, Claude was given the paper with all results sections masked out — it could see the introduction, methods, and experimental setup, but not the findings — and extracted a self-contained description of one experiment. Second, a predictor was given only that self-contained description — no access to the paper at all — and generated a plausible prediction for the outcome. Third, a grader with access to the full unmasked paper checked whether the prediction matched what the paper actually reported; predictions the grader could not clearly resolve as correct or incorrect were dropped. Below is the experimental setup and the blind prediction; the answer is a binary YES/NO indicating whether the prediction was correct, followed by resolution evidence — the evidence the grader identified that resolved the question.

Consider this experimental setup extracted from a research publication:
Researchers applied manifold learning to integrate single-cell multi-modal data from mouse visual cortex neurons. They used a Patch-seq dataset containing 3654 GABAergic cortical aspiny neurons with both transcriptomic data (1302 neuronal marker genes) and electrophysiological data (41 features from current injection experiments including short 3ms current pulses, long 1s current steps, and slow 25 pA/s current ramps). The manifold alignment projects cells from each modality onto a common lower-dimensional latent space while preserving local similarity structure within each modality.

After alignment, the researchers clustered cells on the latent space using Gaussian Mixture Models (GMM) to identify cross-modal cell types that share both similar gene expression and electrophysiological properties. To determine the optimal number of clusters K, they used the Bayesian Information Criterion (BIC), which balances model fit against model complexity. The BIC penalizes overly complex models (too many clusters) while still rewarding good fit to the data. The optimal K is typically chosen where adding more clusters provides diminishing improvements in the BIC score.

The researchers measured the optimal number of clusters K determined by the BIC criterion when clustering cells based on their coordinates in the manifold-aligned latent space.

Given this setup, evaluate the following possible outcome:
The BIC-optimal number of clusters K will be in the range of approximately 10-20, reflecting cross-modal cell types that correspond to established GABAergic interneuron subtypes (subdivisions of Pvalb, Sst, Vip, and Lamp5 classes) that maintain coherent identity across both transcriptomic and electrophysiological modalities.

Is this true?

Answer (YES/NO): NO